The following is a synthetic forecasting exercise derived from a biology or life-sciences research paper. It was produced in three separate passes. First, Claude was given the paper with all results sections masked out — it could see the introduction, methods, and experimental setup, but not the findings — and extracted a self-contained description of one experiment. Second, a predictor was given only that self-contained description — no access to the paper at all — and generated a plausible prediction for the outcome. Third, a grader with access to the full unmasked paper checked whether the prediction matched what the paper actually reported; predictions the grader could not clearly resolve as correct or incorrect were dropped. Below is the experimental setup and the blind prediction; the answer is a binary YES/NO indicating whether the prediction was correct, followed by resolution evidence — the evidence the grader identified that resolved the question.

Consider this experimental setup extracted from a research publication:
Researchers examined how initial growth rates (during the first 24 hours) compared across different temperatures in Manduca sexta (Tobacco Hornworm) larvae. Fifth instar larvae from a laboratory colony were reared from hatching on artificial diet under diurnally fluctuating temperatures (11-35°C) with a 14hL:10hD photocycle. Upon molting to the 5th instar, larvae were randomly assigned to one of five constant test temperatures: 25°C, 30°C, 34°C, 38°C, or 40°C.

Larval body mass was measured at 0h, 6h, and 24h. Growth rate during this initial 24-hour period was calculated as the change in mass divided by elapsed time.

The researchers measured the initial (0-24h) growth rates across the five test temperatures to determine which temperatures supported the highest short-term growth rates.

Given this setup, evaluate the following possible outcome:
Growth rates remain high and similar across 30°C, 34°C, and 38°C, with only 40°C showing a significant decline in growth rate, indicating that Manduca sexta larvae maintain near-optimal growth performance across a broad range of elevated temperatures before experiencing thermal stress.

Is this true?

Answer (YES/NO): NO